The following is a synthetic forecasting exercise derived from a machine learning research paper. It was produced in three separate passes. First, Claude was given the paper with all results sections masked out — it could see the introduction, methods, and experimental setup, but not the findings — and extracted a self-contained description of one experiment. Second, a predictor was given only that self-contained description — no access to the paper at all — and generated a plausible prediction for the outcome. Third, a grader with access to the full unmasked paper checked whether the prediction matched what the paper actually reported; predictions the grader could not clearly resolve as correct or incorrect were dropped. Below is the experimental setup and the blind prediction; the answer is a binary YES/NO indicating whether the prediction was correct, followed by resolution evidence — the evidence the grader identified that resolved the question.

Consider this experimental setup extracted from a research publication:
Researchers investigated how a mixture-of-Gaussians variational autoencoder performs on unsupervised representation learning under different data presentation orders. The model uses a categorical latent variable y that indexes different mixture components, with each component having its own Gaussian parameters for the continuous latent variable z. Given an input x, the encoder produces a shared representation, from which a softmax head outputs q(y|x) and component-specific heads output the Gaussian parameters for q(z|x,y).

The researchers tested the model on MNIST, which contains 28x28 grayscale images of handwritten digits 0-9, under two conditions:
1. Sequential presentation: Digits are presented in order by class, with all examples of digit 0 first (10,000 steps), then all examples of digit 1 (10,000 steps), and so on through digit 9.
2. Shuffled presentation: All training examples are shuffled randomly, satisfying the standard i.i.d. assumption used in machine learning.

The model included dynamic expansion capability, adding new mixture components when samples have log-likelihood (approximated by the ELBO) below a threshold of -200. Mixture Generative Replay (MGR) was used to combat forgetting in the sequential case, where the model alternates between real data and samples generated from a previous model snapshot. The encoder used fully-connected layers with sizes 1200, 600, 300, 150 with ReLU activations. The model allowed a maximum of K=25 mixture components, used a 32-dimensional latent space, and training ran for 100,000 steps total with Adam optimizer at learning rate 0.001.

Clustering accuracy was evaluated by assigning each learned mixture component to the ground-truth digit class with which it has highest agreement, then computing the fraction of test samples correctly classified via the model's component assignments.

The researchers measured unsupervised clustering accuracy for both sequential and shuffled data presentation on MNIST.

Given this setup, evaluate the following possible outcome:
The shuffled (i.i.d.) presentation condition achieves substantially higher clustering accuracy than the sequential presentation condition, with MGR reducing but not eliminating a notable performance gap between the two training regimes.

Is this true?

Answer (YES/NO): NO